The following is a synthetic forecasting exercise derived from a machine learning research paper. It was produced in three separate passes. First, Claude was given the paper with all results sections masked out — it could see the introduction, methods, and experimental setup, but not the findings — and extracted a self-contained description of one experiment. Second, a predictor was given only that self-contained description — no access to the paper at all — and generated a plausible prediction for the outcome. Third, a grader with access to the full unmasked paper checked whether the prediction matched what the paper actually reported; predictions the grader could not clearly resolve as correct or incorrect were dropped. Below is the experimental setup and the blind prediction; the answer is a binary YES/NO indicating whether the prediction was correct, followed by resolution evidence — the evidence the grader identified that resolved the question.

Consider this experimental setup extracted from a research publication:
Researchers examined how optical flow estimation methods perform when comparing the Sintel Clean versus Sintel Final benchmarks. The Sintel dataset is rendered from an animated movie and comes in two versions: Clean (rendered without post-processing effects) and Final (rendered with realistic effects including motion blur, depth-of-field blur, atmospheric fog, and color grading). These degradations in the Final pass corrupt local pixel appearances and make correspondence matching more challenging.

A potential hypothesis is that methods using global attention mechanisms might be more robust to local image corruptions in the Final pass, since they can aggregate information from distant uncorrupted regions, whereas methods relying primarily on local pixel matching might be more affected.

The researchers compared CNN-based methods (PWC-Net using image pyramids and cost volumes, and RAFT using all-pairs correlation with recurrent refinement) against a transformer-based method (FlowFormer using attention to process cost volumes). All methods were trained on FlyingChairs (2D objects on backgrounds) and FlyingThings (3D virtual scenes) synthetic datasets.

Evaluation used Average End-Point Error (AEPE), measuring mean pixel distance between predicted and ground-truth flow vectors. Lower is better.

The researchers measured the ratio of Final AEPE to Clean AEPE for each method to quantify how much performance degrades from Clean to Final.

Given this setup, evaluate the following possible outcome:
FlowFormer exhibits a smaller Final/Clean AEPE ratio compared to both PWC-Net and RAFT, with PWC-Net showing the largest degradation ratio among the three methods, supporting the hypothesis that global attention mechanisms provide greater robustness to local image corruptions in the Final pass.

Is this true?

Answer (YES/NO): NO